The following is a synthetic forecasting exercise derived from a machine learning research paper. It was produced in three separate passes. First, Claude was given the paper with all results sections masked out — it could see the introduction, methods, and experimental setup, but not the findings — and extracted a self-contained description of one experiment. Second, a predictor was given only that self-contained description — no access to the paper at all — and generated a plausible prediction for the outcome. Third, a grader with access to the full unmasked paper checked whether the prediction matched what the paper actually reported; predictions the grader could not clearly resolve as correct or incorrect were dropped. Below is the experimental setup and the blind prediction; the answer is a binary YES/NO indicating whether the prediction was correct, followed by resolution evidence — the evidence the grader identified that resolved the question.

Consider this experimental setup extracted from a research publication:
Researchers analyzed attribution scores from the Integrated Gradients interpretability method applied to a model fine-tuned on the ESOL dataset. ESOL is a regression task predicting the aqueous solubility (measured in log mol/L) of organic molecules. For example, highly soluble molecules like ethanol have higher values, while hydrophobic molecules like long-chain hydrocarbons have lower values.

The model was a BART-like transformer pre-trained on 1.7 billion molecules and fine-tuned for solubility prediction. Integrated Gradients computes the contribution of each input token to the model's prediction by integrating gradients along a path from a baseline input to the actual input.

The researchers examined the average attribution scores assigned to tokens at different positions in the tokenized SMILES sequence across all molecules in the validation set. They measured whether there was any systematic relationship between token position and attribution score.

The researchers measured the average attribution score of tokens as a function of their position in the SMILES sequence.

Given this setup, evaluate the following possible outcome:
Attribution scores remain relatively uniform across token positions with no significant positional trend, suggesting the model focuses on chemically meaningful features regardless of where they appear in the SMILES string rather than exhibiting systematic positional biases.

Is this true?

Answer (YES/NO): NO